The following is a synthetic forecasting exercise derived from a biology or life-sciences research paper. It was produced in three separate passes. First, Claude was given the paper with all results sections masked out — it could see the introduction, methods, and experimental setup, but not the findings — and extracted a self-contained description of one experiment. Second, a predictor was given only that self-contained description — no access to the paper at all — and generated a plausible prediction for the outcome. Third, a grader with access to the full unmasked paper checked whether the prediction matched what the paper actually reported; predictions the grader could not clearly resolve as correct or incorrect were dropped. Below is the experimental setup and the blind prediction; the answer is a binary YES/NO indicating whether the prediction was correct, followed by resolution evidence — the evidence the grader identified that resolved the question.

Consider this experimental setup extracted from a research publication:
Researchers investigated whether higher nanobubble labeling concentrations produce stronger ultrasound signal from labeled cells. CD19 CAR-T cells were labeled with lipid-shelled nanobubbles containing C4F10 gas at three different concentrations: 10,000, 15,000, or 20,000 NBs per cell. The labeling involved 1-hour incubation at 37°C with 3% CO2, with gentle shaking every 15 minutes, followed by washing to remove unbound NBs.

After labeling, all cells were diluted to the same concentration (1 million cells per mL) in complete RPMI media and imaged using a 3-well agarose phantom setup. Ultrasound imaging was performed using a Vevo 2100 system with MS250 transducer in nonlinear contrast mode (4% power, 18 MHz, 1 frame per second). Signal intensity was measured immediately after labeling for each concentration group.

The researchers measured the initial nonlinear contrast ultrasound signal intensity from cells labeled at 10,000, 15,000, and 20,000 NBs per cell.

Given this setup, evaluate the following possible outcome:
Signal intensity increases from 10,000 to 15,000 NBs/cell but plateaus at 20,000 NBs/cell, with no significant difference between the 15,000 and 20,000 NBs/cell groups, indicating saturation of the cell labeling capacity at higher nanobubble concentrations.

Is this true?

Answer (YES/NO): NO